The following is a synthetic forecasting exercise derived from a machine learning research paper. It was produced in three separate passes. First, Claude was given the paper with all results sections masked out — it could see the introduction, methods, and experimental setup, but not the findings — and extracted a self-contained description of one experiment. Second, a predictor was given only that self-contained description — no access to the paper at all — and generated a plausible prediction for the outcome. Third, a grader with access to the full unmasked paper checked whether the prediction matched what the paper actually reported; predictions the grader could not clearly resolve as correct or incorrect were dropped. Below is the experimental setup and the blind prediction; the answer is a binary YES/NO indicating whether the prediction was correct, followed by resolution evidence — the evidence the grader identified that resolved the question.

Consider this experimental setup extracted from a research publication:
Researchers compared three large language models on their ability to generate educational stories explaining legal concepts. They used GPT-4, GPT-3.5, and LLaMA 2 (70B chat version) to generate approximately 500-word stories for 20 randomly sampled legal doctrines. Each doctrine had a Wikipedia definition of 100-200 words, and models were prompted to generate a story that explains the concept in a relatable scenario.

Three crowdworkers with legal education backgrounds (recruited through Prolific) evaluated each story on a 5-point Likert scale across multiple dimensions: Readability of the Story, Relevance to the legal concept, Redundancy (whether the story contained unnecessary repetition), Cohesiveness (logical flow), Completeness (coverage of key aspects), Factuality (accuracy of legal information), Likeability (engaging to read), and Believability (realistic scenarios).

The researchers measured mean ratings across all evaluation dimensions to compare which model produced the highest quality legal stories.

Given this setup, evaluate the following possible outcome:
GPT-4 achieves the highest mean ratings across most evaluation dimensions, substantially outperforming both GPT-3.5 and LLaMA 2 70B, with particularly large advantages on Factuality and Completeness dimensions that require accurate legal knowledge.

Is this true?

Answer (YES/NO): YES